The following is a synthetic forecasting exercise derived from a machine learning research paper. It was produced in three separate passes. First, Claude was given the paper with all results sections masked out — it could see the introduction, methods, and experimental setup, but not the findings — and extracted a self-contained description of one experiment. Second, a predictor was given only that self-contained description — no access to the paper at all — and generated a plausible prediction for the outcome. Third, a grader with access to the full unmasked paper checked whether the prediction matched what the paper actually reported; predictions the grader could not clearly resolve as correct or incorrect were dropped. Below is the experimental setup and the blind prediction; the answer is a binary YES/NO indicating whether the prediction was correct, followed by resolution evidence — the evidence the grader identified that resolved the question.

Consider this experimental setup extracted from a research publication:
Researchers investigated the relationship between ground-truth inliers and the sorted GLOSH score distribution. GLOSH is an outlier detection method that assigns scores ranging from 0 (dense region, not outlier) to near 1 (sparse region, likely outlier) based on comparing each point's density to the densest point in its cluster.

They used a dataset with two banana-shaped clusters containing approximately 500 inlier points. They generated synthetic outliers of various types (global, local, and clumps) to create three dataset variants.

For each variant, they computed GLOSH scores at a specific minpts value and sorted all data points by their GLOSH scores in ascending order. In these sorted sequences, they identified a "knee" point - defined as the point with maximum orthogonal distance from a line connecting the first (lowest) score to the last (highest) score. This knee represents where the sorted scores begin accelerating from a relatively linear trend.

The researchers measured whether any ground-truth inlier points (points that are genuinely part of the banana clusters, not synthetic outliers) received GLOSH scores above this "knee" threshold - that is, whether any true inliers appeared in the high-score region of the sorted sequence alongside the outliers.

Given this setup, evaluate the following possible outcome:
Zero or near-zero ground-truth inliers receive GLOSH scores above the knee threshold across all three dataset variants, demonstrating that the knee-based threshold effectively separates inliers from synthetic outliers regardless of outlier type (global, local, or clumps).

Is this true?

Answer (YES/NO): NO